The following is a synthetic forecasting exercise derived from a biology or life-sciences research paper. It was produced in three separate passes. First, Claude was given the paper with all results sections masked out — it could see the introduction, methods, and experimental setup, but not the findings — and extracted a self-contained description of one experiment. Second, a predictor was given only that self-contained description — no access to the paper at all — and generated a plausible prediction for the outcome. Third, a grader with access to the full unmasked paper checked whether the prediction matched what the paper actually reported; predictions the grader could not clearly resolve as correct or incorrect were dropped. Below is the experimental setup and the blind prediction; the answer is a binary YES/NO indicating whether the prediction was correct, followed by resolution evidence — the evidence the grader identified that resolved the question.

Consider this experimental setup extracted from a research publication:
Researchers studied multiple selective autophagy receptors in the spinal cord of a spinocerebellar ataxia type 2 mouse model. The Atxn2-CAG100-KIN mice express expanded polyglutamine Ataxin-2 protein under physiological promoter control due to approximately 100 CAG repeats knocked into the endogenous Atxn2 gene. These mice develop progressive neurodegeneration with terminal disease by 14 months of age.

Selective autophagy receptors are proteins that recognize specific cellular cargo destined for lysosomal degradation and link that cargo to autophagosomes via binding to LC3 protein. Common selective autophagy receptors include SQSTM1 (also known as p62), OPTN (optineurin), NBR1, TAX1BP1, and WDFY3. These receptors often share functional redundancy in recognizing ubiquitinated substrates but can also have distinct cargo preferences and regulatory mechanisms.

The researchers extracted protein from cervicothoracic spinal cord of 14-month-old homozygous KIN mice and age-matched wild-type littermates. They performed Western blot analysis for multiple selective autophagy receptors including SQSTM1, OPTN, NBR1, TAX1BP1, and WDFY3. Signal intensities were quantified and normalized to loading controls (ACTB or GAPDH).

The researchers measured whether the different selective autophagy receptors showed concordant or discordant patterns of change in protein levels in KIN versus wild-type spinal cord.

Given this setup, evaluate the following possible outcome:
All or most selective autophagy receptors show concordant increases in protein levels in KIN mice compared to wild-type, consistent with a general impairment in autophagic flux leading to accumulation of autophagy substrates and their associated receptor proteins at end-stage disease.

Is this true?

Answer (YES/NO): NO